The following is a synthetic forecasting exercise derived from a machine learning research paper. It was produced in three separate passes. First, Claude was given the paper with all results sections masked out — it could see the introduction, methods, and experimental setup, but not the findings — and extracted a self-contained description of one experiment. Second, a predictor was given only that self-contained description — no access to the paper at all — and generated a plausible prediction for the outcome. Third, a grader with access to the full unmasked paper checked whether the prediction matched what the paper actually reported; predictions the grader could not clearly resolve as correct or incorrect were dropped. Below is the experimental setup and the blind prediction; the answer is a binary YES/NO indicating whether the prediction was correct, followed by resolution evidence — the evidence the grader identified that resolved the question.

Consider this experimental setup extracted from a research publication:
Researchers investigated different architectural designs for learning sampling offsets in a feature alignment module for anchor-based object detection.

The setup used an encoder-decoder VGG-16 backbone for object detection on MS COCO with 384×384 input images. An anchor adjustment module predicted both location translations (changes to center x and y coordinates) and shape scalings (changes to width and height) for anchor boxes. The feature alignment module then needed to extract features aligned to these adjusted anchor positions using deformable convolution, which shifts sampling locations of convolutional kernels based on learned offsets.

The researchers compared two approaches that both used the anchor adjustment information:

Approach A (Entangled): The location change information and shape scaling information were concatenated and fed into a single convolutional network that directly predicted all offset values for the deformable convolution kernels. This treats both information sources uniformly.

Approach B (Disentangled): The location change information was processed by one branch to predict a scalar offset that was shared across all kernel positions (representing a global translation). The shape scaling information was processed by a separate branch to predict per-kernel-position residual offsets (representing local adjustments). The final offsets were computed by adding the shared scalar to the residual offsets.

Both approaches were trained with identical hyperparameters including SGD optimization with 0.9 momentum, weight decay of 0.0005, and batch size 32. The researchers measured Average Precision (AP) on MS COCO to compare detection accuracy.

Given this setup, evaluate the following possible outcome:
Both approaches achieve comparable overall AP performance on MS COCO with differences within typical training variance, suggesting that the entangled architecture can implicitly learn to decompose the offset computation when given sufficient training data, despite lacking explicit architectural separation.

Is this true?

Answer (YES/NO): NO